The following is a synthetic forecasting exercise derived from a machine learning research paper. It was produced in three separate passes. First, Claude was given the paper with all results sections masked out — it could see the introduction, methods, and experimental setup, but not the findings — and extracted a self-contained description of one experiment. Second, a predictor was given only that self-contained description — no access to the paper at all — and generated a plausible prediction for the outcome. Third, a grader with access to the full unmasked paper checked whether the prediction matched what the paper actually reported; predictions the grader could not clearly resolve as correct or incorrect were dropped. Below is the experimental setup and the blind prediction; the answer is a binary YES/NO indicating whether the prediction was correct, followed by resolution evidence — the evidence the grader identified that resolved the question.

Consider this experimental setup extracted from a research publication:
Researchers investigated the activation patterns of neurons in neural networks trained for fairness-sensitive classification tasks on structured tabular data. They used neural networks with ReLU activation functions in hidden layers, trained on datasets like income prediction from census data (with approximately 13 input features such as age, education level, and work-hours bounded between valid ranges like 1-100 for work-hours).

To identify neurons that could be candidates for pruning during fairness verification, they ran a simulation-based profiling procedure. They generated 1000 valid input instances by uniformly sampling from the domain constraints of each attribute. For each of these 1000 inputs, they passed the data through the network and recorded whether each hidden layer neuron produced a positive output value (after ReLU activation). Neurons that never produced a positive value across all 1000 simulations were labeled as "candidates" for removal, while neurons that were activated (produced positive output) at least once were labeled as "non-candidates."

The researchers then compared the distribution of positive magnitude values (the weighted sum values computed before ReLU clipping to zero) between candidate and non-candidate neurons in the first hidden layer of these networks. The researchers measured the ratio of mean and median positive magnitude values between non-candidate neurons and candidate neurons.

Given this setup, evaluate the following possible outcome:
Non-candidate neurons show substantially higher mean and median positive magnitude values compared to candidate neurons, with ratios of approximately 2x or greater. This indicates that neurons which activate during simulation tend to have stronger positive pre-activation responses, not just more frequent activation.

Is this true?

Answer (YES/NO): YES